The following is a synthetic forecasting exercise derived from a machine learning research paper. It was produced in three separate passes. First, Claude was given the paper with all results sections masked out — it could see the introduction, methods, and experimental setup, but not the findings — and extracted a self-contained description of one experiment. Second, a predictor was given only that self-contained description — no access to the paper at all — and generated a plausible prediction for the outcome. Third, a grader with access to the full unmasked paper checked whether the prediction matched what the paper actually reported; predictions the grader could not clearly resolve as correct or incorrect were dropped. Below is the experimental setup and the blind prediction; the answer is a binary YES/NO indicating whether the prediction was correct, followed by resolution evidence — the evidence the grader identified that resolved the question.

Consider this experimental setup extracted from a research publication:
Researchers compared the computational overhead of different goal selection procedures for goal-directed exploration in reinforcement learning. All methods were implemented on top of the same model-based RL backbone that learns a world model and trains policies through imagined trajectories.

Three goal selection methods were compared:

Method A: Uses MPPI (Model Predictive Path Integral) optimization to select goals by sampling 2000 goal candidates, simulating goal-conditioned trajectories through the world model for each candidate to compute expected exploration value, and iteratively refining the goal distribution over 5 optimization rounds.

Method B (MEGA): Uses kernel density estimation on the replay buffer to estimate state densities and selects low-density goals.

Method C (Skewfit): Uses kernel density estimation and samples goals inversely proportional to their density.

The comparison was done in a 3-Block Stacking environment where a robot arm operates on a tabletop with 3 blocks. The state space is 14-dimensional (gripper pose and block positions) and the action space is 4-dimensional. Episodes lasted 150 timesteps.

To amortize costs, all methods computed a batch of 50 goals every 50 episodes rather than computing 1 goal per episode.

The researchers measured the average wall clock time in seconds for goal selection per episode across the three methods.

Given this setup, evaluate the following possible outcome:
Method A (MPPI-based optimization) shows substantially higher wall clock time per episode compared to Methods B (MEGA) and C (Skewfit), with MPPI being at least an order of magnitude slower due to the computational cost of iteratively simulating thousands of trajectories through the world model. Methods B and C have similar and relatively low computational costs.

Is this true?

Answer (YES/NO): NO